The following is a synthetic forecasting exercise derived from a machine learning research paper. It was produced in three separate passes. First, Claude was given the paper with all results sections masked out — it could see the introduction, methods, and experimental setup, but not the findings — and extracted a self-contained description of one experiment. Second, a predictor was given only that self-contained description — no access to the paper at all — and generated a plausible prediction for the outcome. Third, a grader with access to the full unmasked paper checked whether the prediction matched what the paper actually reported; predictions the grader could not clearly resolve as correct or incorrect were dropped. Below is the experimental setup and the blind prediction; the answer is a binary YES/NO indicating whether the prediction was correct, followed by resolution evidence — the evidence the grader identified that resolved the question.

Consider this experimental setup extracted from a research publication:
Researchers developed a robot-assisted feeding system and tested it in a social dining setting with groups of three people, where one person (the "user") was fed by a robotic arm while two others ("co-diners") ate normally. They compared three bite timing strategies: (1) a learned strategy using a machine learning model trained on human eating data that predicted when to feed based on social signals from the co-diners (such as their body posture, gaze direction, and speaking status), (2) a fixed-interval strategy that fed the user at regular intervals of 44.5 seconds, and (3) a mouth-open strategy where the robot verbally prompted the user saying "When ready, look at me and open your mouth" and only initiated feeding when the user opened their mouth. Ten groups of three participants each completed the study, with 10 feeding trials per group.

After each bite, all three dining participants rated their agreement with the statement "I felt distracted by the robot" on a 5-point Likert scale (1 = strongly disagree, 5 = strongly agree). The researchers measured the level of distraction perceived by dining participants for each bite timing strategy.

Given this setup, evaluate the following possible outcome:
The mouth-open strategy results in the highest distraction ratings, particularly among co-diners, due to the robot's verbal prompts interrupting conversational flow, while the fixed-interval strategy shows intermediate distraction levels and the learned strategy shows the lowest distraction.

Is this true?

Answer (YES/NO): NO